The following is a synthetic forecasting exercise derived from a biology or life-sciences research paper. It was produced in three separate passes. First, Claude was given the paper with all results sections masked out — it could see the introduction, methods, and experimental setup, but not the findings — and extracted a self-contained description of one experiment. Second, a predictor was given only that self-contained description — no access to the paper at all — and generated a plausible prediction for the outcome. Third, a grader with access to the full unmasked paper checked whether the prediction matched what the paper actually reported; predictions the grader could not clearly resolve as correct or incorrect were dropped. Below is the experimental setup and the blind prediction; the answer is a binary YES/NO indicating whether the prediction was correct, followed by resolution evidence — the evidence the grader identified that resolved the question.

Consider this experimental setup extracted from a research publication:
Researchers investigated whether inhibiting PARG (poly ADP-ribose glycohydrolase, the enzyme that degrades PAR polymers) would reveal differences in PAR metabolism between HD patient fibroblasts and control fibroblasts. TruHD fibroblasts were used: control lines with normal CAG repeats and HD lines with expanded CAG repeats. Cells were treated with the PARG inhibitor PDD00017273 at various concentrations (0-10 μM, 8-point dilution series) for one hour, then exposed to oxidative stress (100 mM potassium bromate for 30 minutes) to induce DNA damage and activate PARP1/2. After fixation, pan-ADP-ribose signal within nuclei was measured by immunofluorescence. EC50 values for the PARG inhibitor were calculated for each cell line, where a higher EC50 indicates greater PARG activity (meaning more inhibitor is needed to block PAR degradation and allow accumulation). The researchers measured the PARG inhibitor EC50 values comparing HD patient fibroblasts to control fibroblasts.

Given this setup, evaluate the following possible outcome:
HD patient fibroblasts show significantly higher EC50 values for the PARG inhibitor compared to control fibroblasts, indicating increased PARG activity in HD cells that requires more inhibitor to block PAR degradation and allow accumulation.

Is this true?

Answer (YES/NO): NO